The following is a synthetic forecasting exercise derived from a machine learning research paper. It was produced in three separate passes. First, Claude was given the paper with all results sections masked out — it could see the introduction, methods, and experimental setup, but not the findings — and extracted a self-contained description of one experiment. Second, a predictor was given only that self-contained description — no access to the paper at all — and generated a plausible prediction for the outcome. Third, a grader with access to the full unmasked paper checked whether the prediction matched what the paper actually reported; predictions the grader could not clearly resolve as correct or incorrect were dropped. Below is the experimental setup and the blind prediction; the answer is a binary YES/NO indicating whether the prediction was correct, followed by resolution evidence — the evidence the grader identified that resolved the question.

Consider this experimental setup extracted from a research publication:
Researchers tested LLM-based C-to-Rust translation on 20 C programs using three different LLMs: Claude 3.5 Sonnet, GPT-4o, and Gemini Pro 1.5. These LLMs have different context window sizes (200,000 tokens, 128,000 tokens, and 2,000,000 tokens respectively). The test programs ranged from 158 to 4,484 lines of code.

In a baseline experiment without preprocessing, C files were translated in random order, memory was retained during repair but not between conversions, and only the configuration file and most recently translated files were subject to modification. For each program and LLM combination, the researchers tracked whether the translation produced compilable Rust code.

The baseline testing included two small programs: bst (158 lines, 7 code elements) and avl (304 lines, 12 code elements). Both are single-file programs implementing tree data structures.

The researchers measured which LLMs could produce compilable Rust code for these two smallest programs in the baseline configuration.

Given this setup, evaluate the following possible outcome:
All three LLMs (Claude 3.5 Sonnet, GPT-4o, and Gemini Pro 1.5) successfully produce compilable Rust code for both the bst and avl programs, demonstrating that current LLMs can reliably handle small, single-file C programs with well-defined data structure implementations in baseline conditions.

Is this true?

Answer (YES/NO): NO